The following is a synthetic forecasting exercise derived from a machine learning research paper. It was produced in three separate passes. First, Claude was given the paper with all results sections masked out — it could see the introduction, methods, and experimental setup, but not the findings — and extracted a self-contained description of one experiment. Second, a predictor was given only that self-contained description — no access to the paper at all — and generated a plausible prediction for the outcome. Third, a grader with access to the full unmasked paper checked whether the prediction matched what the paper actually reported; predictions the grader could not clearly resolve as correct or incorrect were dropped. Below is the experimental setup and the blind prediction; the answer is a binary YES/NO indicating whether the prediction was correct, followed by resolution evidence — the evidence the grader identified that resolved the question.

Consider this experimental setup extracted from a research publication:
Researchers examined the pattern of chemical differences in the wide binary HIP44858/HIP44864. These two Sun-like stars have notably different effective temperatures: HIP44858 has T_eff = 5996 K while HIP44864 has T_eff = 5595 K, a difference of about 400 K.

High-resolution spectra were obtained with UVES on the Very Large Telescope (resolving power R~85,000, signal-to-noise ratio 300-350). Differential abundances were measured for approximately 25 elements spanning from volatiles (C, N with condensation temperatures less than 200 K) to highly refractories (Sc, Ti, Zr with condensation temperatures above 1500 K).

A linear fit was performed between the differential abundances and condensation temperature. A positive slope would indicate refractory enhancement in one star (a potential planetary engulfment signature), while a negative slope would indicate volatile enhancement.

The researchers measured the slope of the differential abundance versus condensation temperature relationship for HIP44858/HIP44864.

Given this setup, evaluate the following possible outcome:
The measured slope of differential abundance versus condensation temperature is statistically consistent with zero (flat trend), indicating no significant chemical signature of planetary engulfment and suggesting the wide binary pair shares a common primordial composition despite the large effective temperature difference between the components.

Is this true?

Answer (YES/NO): NO